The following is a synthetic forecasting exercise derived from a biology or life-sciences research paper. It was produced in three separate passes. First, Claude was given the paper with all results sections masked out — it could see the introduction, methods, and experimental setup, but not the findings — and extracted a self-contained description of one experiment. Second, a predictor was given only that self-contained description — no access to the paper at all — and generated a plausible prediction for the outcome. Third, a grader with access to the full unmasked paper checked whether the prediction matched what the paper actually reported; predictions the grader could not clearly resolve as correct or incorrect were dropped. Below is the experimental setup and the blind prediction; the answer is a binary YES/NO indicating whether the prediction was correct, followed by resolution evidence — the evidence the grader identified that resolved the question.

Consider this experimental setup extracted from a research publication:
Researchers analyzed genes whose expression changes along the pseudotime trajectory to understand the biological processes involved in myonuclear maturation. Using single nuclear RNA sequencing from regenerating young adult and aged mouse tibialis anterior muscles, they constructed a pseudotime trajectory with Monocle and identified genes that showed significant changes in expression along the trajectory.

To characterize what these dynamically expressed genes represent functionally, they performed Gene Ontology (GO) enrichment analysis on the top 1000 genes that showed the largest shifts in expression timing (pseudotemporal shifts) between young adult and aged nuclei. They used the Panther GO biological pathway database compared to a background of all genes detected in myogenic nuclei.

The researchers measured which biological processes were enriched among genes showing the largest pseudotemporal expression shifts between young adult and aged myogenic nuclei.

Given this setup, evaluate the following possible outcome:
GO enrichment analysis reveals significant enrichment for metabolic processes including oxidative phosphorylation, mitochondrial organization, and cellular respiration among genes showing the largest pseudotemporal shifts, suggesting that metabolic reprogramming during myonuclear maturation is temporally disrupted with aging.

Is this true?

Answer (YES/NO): NO